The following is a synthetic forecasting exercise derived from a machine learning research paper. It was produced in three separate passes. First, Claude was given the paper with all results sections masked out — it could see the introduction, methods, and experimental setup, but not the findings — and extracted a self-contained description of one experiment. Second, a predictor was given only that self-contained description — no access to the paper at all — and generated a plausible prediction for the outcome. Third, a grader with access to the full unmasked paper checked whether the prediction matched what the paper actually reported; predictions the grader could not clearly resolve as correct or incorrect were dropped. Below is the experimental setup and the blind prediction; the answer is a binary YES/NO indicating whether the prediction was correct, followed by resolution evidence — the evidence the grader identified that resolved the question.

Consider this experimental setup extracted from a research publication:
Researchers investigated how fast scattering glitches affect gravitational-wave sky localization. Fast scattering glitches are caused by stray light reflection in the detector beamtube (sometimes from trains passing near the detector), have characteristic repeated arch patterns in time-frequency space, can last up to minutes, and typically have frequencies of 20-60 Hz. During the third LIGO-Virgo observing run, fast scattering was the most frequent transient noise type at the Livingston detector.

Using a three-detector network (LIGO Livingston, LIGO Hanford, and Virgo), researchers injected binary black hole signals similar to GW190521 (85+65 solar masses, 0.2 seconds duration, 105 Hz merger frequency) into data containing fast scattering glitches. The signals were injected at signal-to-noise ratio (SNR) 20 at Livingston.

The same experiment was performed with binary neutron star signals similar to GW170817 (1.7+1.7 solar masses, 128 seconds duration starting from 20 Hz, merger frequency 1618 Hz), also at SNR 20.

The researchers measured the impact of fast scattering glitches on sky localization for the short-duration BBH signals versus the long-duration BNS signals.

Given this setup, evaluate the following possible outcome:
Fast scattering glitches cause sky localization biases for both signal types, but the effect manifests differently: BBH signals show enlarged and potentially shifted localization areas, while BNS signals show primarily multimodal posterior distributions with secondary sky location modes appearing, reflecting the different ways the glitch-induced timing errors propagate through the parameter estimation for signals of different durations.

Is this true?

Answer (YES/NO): NO